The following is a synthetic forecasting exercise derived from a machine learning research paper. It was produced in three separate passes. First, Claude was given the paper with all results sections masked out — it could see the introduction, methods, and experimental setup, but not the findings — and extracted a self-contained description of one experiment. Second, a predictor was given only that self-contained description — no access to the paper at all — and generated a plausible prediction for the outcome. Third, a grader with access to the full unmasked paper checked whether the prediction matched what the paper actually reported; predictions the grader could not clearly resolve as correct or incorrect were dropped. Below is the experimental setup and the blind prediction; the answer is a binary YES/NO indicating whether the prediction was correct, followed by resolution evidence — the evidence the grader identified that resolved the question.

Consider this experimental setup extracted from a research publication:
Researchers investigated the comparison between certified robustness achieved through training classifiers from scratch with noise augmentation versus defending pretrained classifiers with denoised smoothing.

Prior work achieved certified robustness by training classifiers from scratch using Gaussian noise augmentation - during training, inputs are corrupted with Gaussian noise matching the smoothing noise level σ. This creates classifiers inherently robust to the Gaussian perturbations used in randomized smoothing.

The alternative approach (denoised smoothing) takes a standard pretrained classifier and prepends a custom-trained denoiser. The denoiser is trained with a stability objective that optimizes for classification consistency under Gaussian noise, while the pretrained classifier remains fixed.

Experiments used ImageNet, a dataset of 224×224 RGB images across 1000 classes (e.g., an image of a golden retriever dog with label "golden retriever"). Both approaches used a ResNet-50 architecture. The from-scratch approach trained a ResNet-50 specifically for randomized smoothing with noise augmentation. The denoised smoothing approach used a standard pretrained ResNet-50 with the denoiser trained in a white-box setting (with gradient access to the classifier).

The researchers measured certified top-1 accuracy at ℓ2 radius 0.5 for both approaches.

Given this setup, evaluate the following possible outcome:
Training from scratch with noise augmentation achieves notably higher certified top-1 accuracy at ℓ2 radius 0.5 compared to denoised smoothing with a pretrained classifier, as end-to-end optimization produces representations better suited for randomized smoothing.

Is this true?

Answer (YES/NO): YES